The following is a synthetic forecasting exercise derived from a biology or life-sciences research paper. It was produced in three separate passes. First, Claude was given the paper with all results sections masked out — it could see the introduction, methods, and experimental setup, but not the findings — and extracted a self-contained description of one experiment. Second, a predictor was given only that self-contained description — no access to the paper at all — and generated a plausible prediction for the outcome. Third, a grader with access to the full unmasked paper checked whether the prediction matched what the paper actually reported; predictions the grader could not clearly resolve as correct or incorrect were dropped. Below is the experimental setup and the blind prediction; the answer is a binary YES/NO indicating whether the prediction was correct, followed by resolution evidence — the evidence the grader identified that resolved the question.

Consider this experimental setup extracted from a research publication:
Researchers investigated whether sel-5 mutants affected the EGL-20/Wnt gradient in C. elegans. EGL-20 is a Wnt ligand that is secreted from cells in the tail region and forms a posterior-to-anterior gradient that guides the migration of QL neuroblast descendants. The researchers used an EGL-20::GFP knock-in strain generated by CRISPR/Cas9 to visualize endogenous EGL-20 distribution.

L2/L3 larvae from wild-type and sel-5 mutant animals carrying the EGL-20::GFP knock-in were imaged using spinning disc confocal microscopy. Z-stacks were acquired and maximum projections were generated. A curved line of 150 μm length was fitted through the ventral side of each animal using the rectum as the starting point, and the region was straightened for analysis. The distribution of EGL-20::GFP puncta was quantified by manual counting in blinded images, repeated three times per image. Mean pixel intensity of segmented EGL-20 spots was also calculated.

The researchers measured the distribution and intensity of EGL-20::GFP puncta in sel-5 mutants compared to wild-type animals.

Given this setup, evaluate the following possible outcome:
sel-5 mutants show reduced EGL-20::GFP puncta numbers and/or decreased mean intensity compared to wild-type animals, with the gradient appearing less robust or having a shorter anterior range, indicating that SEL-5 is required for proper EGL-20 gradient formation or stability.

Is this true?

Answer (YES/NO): NO